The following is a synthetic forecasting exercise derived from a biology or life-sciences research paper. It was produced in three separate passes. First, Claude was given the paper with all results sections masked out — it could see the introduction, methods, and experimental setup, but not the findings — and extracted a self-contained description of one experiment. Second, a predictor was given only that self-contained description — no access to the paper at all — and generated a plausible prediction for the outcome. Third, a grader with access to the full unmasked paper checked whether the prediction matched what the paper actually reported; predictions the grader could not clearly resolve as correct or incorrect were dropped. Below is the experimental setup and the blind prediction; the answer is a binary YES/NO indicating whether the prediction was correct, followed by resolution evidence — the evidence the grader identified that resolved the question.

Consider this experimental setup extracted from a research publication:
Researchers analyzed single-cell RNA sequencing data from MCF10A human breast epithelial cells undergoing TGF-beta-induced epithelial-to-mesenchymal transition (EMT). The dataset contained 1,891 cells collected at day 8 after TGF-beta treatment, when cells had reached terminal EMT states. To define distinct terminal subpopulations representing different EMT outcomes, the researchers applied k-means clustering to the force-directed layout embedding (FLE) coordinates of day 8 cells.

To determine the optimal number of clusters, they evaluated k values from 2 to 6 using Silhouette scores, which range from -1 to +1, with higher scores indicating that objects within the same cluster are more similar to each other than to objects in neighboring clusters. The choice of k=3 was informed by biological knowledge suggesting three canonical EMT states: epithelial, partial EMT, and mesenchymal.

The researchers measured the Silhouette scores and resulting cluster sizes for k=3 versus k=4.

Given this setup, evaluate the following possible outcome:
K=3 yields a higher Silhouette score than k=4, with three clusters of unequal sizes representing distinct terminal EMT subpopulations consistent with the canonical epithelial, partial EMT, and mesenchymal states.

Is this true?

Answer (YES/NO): NO